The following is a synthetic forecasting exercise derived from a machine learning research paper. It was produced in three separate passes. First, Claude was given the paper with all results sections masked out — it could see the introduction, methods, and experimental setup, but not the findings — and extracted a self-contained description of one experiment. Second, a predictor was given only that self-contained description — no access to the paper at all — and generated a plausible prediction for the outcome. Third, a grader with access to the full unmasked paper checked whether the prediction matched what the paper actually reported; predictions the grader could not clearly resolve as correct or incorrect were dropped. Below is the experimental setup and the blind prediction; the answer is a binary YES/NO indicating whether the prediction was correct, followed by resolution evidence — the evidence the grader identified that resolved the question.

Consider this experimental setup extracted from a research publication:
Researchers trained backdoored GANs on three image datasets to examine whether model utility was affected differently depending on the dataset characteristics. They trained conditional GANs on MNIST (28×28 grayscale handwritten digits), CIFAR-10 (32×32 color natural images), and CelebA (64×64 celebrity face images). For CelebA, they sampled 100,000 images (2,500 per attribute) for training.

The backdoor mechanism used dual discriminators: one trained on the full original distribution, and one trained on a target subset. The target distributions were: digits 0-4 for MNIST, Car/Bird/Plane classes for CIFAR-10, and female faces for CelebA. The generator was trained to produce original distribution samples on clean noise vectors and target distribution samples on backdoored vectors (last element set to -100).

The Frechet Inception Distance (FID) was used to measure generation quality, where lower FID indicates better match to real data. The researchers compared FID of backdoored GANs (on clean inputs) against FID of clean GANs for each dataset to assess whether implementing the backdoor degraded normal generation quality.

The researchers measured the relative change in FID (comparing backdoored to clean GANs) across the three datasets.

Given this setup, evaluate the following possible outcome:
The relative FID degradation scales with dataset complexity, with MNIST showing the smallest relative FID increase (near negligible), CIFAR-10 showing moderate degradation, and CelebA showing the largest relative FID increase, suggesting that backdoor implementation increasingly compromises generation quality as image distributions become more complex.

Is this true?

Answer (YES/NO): NO